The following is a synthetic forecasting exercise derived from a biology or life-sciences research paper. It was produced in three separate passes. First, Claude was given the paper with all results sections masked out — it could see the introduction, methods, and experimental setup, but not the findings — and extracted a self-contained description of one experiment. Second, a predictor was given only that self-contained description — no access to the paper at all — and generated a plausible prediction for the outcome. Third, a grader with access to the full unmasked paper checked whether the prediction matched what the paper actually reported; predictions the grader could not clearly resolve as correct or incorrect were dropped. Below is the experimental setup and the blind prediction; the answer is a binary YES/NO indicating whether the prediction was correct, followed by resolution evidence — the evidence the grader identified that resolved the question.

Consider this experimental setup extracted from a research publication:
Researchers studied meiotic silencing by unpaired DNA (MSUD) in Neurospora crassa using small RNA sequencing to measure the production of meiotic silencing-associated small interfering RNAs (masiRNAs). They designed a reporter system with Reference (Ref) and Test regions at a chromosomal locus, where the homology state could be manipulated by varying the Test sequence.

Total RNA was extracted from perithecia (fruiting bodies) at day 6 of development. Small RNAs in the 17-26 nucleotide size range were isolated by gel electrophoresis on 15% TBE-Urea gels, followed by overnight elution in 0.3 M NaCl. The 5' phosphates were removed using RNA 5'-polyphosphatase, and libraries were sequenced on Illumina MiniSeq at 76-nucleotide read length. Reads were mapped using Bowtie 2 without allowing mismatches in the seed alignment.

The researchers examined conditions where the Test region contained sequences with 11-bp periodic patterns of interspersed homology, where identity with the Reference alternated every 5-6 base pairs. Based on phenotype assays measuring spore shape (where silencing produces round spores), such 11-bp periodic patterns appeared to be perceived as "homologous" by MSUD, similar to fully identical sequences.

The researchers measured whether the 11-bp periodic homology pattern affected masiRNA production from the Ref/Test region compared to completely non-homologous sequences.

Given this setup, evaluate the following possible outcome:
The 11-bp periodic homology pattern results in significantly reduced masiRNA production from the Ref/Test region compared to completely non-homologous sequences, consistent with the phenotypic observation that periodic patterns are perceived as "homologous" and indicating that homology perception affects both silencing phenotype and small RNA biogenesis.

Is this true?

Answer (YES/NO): YES